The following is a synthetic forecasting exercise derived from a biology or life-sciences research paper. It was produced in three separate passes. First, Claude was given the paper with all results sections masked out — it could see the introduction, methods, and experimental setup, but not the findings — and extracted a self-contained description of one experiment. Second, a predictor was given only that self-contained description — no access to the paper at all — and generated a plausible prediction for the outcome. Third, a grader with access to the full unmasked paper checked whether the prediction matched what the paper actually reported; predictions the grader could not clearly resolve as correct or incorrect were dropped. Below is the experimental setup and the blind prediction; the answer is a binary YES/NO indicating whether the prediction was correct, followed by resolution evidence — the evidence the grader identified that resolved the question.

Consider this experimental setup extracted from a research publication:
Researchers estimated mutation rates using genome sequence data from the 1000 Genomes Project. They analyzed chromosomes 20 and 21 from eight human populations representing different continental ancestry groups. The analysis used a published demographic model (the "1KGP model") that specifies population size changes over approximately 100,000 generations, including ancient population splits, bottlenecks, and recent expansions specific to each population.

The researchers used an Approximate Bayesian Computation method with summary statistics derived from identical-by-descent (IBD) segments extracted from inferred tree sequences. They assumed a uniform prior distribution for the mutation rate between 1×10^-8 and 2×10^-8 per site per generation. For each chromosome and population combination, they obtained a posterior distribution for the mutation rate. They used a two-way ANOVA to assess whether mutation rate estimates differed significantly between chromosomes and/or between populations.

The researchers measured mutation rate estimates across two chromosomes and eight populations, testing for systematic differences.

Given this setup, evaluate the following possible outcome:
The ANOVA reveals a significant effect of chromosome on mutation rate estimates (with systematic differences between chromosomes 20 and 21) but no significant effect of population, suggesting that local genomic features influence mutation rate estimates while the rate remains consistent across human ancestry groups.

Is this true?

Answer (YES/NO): NO